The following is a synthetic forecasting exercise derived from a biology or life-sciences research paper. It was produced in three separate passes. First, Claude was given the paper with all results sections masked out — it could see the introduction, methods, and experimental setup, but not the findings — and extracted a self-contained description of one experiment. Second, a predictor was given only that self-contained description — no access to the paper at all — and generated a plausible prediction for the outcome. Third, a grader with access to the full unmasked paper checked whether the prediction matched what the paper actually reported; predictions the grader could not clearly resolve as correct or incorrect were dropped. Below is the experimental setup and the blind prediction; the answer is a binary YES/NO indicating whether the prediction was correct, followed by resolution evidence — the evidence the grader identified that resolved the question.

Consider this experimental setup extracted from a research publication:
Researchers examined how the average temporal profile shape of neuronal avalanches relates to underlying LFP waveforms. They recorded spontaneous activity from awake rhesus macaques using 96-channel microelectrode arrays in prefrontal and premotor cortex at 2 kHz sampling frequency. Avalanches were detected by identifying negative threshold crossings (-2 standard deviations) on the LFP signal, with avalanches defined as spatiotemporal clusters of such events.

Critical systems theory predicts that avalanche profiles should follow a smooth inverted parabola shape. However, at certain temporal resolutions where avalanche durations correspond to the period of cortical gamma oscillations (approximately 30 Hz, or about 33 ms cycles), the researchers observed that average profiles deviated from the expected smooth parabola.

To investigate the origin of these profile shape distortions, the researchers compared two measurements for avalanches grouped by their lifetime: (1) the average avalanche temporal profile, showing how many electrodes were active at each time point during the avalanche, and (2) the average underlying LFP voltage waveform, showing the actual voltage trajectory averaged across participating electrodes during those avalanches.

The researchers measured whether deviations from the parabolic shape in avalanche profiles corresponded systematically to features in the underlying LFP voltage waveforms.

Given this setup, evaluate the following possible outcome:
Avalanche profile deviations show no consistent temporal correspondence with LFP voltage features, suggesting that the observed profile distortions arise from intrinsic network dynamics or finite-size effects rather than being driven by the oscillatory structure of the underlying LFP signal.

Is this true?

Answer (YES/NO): NO